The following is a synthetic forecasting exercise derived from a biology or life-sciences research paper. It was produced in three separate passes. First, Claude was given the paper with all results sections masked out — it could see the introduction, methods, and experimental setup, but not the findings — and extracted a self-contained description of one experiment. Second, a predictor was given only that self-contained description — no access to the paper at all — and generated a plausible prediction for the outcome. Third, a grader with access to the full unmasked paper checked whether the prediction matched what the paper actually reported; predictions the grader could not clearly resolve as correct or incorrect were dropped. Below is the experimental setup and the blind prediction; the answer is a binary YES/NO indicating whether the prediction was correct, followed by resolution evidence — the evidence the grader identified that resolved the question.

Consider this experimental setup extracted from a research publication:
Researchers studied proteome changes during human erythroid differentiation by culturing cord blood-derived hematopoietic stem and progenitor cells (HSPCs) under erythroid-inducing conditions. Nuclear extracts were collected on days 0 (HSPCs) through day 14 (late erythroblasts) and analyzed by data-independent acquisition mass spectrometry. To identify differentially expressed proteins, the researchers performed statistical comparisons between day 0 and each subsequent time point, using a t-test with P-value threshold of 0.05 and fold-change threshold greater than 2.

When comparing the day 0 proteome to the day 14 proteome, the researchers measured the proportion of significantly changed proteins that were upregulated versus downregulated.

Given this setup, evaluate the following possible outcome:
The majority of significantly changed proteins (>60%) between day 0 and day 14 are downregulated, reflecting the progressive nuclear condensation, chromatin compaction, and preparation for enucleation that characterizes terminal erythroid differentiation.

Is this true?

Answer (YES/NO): YES